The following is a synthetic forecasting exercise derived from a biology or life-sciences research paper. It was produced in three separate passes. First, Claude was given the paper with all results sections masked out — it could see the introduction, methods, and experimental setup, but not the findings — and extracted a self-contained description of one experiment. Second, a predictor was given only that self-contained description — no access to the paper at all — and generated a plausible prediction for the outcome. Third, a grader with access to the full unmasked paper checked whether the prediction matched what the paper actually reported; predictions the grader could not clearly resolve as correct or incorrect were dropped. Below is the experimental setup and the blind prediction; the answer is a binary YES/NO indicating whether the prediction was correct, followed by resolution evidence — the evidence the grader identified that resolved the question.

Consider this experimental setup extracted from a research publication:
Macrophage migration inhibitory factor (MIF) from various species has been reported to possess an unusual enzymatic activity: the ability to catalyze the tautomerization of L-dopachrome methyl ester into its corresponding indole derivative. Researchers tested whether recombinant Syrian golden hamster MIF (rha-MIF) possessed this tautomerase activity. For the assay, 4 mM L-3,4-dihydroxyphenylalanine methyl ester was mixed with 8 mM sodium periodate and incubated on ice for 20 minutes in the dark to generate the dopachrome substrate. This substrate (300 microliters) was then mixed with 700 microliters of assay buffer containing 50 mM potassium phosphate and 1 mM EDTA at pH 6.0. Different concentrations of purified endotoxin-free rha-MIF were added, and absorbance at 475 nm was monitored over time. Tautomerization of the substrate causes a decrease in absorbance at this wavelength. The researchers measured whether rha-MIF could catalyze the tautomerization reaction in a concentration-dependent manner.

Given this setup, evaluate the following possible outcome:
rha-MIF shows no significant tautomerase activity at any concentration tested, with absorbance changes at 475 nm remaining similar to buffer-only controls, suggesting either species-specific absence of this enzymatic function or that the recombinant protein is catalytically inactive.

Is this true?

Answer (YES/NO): NO